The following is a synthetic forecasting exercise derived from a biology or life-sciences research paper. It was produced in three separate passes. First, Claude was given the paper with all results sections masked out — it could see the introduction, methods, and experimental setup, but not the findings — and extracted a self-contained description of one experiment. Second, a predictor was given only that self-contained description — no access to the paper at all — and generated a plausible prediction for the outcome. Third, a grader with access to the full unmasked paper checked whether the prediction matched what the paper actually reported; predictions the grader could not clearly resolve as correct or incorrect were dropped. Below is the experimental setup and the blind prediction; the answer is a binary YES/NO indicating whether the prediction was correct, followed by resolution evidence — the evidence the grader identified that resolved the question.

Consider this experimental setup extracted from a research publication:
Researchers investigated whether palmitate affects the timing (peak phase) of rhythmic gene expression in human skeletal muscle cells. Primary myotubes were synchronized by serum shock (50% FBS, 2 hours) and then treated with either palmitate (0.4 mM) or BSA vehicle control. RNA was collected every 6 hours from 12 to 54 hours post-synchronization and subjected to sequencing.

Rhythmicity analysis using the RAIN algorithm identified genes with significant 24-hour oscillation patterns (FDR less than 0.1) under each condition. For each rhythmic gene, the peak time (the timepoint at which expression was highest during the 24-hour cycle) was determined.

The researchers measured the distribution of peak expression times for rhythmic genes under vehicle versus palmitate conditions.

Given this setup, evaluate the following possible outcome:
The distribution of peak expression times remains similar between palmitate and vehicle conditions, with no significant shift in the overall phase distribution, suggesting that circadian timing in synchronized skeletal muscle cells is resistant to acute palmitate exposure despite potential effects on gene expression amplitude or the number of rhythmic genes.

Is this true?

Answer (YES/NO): NO